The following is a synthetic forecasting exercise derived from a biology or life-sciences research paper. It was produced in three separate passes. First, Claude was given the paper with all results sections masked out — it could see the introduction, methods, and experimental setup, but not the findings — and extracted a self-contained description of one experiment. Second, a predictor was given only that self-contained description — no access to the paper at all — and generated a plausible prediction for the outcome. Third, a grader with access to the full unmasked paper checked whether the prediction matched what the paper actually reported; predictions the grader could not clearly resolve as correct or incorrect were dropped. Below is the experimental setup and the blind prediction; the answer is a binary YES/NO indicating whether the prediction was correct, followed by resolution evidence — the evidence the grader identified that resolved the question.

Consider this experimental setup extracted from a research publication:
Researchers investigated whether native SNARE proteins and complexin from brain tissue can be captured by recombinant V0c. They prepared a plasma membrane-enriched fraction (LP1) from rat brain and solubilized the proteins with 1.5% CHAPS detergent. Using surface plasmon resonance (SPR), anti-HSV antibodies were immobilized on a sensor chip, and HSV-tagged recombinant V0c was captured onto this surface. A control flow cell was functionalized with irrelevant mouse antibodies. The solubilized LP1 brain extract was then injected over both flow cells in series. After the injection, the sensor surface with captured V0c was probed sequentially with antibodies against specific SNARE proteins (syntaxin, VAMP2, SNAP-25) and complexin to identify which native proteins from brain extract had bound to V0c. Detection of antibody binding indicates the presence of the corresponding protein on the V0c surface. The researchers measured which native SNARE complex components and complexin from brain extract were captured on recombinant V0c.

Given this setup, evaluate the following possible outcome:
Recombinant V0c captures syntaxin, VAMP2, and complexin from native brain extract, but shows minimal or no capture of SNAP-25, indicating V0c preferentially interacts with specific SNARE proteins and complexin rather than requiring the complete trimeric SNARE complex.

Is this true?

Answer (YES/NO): NO